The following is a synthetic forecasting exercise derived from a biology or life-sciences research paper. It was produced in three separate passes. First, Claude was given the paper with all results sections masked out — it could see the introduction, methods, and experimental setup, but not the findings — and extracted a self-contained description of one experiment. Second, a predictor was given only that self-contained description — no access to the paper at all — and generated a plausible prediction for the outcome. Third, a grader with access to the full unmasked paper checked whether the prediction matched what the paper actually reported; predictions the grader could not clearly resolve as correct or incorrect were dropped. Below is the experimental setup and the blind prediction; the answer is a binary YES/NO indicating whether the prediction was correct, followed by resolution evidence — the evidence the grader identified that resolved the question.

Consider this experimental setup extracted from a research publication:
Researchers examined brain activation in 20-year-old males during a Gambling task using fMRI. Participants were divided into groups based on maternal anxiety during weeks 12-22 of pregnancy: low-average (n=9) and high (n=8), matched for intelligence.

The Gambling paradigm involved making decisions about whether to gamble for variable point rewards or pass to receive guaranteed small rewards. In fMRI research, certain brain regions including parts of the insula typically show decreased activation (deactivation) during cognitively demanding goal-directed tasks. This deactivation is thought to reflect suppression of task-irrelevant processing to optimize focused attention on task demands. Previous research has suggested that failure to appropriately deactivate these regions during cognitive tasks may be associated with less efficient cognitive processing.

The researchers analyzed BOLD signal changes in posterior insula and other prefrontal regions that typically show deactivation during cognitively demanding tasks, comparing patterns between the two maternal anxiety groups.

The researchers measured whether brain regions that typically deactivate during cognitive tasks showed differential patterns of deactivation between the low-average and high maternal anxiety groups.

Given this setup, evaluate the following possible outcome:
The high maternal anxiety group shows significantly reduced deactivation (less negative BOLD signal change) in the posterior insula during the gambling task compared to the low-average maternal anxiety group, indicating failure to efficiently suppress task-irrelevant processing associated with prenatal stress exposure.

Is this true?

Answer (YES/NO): NO